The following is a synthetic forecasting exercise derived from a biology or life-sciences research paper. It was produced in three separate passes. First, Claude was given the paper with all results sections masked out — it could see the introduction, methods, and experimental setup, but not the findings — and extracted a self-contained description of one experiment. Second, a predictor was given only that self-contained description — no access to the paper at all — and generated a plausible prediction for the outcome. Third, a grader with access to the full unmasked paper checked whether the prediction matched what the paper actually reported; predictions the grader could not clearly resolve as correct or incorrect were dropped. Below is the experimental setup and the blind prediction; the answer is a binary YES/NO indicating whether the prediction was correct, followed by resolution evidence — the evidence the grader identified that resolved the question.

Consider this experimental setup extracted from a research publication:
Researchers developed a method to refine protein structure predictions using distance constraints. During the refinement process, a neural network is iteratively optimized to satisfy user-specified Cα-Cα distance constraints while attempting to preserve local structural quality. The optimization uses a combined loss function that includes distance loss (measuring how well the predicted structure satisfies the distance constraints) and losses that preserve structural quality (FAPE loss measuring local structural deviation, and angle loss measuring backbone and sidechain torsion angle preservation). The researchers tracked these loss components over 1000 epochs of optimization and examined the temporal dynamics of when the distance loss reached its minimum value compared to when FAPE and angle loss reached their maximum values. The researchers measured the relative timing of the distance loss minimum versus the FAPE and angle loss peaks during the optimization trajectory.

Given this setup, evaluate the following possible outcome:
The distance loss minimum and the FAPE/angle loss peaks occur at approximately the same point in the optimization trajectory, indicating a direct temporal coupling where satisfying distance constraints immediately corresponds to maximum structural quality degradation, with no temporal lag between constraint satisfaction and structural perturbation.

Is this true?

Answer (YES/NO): NO